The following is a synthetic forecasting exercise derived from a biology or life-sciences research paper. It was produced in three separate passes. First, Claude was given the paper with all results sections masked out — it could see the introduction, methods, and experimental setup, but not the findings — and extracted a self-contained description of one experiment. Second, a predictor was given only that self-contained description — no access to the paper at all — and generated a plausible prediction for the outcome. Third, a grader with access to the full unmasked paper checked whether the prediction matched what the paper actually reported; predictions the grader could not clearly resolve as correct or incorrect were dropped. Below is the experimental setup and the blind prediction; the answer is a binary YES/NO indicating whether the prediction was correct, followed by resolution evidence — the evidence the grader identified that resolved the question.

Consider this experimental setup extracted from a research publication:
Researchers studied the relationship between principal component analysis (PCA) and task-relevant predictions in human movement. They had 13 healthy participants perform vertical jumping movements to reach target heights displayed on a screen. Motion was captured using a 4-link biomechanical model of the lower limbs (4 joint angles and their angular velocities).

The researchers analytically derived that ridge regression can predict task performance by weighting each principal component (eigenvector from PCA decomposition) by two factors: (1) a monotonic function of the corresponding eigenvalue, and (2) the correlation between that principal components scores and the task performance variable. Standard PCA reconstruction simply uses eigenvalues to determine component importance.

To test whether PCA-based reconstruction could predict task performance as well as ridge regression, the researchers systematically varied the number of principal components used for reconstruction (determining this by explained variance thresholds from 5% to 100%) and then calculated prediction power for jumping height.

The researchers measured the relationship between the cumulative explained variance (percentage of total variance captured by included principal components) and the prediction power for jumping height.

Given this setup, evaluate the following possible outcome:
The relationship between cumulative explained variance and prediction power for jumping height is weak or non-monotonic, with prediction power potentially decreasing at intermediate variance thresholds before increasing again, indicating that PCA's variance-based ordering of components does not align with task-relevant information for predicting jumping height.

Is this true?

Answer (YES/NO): YES